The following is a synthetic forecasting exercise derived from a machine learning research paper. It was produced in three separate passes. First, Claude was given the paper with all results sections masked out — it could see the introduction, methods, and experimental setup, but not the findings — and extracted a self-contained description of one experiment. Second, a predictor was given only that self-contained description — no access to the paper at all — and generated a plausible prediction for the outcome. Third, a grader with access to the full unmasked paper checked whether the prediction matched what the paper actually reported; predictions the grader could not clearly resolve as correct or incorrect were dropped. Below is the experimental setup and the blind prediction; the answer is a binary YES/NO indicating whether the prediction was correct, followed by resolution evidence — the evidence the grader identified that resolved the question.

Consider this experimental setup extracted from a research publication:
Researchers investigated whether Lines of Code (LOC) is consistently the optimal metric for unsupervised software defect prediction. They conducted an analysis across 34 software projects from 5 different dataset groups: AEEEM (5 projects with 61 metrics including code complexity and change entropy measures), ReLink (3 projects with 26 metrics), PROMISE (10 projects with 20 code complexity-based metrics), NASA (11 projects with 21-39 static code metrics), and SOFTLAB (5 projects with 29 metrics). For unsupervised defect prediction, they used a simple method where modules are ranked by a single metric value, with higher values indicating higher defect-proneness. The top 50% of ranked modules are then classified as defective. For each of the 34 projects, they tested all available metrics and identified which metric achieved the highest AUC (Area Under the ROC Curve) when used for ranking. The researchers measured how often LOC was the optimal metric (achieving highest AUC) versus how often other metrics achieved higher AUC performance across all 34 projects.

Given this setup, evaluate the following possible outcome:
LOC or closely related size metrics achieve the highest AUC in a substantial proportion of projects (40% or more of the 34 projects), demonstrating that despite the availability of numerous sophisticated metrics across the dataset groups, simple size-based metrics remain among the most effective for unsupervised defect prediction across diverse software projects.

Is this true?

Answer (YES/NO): NO